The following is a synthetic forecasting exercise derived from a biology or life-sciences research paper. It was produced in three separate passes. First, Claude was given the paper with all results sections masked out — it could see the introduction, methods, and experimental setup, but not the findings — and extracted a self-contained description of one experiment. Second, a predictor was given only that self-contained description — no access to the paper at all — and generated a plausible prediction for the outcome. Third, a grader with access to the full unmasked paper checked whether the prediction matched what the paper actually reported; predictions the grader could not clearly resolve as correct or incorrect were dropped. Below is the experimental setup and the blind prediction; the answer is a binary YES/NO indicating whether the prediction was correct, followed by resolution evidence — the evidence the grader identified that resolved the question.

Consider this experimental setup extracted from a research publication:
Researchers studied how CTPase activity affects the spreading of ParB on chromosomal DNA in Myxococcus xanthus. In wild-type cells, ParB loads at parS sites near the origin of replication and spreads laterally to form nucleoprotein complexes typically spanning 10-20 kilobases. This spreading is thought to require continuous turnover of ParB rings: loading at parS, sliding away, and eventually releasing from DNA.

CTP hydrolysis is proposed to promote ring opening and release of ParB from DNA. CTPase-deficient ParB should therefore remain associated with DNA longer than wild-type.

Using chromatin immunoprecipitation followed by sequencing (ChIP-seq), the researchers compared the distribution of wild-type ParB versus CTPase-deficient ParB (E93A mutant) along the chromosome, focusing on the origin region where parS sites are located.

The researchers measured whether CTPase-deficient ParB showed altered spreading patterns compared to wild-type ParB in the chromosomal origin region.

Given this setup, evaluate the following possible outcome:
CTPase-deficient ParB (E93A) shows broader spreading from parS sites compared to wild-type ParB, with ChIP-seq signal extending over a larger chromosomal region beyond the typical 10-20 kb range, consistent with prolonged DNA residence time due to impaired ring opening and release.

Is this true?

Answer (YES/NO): YES